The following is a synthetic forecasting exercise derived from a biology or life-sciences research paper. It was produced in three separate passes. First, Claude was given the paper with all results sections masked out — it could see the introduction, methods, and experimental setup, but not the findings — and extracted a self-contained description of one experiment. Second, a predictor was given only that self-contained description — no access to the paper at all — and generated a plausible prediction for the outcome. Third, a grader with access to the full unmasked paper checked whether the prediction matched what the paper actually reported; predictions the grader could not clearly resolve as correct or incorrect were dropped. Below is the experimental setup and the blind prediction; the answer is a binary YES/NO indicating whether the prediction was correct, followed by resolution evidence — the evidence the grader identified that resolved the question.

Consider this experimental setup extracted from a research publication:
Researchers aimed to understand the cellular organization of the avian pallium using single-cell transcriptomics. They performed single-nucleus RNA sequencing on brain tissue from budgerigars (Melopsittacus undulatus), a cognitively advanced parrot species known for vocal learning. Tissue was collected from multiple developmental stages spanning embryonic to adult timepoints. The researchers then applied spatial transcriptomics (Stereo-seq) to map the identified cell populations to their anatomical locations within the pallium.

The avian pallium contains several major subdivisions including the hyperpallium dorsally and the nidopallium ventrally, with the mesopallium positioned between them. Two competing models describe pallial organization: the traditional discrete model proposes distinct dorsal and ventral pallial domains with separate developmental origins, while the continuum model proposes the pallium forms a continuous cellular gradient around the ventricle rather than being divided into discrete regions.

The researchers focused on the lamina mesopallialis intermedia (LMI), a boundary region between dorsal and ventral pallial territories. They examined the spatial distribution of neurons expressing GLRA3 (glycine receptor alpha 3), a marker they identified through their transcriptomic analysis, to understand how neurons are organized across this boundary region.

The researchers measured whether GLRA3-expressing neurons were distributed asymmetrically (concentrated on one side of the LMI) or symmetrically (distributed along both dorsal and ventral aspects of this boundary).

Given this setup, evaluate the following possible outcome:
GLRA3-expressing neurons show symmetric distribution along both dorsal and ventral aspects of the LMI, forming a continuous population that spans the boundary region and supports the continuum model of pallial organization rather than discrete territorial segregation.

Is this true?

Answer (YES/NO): YES